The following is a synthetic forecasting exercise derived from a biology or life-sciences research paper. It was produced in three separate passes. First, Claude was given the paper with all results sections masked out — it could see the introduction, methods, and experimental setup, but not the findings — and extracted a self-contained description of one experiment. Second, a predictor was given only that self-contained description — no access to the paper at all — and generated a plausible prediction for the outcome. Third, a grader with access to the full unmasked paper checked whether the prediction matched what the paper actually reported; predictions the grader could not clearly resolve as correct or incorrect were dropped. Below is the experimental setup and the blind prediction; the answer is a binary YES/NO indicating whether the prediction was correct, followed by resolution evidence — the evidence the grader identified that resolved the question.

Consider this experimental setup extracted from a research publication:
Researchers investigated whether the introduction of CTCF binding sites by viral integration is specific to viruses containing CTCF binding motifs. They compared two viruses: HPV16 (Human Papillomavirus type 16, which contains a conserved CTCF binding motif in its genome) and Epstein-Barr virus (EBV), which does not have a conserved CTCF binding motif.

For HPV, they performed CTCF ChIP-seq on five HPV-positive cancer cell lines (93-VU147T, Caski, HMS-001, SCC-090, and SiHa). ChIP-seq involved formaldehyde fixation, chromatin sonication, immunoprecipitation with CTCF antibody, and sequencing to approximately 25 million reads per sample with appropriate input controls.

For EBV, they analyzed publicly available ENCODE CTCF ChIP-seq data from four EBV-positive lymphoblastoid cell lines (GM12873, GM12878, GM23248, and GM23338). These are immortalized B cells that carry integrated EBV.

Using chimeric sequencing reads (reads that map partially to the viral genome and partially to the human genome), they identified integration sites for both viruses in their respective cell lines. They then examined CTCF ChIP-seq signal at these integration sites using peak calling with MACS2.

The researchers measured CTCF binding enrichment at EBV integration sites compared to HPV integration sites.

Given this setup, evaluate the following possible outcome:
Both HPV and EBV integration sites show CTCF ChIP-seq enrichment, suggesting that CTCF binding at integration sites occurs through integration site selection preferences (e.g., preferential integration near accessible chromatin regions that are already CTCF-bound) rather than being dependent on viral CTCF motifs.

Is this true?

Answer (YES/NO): NO